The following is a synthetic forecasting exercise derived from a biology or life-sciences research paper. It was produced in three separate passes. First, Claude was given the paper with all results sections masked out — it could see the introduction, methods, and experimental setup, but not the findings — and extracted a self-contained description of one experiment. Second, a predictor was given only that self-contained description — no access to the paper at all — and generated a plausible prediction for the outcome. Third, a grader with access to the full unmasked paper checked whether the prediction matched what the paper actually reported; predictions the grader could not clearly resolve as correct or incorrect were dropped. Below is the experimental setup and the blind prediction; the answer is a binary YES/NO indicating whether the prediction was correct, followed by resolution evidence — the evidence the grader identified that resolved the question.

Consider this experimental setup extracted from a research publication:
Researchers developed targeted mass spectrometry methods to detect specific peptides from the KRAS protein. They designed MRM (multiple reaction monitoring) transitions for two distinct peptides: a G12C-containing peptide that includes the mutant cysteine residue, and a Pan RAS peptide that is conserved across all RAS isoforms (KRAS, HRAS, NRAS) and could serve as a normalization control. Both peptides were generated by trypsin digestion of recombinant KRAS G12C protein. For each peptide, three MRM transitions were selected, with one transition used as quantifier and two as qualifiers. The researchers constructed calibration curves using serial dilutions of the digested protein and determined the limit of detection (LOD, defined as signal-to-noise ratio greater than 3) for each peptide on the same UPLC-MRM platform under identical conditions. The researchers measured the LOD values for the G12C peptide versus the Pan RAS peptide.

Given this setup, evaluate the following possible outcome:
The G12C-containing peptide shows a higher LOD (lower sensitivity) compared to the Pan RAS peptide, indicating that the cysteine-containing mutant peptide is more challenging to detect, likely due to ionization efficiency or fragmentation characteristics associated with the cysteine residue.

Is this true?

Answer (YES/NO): NO